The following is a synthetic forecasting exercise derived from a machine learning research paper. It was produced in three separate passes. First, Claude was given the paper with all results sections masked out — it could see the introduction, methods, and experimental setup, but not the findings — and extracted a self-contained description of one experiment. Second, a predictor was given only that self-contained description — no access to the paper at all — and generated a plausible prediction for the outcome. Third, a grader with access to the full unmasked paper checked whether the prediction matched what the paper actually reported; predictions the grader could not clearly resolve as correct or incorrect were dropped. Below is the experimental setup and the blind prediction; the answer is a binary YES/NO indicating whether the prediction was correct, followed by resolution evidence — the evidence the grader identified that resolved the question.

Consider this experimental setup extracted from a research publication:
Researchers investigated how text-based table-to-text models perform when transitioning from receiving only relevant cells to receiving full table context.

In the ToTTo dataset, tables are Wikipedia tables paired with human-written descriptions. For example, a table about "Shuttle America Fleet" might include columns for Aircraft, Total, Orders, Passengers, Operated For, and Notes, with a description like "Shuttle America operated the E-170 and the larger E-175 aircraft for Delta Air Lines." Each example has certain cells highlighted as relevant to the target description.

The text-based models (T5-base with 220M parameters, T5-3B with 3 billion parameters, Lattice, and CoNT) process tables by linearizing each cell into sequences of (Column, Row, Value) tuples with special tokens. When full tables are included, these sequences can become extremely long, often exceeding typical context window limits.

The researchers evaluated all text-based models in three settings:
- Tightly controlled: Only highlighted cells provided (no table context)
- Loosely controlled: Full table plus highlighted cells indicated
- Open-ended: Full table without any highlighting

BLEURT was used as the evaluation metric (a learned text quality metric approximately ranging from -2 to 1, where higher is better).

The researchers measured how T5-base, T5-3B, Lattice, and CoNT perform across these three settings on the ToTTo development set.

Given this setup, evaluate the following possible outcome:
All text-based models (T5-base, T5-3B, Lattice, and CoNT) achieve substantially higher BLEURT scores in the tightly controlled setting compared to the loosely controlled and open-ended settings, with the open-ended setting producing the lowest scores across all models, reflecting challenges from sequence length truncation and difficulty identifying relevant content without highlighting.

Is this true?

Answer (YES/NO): YES